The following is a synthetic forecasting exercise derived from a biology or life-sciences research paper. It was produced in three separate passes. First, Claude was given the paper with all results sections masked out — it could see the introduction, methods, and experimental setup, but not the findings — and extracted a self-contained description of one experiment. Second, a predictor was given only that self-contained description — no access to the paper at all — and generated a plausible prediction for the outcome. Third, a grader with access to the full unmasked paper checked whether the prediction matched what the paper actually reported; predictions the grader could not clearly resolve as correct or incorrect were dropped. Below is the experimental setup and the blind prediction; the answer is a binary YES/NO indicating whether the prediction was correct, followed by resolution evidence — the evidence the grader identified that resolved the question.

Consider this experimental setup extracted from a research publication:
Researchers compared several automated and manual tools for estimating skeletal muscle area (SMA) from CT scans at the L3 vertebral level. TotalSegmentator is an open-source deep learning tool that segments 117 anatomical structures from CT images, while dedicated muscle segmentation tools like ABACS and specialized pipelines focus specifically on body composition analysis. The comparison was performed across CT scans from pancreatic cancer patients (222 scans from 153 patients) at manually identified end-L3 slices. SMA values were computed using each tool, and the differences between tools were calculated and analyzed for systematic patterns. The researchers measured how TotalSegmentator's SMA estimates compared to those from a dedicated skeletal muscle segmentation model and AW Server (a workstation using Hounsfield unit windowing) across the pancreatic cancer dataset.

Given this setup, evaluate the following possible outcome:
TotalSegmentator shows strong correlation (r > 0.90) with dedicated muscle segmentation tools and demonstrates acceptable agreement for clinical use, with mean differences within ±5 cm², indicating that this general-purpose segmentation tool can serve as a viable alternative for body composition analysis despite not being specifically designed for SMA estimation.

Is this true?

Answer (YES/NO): NO